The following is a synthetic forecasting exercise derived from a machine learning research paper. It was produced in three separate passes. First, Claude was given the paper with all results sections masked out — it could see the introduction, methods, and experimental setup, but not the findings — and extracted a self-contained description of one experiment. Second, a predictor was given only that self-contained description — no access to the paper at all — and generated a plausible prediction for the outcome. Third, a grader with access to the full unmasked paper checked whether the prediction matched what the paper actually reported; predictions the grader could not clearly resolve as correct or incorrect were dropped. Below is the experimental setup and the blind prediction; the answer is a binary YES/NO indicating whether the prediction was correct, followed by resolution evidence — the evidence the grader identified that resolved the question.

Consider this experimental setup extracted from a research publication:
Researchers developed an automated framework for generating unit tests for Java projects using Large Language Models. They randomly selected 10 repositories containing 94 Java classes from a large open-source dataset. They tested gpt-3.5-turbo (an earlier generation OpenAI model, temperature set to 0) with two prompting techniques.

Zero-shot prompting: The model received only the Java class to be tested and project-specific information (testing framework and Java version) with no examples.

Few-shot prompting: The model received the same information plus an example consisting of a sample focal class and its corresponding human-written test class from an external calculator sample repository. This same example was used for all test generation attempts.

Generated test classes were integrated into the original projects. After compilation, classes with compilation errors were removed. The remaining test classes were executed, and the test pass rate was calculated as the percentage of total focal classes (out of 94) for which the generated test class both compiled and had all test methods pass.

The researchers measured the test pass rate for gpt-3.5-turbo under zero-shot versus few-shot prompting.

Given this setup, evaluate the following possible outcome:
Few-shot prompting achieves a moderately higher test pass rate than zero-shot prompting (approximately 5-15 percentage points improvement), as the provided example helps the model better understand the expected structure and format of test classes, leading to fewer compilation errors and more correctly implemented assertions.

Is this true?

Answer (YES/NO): NO